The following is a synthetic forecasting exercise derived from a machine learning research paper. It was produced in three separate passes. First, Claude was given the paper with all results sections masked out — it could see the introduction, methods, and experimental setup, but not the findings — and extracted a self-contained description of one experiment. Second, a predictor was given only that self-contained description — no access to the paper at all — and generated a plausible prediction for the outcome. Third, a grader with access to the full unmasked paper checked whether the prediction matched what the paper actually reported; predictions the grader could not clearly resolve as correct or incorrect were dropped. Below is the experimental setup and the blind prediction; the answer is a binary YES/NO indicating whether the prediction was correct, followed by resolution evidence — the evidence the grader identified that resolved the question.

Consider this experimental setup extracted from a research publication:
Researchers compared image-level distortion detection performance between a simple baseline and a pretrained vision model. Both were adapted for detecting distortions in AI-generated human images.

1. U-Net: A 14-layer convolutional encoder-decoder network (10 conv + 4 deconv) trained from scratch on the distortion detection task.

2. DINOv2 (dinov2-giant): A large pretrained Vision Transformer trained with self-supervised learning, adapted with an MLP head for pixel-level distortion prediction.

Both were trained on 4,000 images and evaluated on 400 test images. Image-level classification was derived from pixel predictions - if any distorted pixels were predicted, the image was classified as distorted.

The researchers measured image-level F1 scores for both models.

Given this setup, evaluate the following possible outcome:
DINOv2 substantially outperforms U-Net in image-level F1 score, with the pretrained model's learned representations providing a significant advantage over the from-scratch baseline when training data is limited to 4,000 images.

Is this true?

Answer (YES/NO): NO